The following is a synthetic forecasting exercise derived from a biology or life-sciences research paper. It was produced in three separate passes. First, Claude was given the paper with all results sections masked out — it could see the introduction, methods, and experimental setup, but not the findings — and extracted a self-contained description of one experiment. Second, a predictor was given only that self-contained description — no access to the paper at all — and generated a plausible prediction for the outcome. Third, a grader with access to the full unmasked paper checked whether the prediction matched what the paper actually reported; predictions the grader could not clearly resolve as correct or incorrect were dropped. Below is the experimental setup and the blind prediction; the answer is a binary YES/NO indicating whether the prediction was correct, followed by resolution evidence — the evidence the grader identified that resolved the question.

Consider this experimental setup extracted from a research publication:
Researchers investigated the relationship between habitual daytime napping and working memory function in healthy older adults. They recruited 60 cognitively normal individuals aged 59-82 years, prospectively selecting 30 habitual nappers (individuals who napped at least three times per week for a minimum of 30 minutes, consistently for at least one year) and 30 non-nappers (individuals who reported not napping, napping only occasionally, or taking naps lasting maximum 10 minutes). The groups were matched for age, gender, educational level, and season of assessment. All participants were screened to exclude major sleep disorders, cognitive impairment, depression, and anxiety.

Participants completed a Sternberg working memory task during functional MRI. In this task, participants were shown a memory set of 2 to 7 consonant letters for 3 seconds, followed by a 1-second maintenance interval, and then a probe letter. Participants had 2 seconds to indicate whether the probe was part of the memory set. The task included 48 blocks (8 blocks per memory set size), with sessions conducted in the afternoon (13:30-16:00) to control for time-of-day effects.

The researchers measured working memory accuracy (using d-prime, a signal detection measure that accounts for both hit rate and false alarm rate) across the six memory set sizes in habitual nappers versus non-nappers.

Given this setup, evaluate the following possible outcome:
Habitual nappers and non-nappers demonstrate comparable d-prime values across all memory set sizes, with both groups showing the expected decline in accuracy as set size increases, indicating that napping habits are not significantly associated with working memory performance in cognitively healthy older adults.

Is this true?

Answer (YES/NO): NO